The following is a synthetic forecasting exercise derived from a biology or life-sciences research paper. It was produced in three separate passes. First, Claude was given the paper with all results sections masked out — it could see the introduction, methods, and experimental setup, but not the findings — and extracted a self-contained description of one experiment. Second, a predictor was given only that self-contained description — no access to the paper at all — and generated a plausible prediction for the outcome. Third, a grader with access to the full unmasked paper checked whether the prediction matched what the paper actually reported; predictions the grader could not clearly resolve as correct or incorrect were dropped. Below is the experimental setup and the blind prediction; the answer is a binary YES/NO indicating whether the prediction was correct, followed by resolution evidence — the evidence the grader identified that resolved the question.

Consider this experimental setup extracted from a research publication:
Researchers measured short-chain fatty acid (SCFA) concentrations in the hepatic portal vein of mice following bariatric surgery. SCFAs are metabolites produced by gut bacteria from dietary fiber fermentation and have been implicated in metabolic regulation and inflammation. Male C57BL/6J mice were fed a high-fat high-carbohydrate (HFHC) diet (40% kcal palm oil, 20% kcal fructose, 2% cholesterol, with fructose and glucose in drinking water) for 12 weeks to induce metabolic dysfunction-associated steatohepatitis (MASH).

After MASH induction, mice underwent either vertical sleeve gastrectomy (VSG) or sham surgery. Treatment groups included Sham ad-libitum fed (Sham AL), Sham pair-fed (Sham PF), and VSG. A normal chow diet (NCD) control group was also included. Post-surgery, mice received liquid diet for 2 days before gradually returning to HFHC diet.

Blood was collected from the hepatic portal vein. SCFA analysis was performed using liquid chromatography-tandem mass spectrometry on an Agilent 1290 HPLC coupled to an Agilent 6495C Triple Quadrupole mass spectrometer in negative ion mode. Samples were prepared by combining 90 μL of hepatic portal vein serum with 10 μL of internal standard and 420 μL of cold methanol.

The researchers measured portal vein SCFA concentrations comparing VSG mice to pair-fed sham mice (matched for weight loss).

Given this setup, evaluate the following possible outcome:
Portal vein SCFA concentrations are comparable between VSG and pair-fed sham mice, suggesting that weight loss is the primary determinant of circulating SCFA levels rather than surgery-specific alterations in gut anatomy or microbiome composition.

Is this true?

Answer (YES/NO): NO